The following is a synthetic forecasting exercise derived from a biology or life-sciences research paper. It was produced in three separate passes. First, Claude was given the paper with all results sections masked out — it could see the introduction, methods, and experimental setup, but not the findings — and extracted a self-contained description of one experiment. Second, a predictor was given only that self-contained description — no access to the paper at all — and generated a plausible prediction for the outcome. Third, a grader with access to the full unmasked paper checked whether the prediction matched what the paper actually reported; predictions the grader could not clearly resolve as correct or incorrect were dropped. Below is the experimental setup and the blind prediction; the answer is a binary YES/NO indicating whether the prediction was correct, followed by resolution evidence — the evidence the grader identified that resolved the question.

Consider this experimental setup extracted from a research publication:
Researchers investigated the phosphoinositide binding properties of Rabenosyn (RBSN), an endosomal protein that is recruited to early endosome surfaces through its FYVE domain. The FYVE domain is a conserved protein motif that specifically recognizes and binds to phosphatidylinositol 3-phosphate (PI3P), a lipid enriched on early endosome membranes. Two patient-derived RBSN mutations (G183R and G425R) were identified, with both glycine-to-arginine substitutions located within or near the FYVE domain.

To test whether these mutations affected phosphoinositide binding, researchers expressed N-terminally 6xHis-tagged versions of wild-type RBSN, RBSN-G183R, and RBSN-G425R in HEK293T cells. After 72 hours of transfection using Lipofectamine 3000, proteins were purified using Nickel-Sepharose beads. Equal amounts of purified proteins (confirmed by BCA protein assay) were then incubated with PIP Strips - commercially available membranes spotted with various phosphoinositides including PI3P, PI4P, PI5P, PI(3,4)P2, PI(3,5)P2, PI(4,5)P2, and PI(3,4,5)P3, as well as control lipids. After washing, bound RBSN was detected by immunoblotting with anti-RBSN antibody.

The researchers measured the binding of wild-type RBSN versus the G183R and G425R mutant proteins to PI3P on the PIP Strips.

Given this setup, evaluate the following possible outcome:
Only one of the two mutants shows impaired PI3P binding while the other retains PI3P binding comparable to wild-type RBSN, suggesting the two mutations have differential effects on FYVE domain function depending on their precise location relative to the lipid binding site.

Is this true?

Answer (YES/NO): YES